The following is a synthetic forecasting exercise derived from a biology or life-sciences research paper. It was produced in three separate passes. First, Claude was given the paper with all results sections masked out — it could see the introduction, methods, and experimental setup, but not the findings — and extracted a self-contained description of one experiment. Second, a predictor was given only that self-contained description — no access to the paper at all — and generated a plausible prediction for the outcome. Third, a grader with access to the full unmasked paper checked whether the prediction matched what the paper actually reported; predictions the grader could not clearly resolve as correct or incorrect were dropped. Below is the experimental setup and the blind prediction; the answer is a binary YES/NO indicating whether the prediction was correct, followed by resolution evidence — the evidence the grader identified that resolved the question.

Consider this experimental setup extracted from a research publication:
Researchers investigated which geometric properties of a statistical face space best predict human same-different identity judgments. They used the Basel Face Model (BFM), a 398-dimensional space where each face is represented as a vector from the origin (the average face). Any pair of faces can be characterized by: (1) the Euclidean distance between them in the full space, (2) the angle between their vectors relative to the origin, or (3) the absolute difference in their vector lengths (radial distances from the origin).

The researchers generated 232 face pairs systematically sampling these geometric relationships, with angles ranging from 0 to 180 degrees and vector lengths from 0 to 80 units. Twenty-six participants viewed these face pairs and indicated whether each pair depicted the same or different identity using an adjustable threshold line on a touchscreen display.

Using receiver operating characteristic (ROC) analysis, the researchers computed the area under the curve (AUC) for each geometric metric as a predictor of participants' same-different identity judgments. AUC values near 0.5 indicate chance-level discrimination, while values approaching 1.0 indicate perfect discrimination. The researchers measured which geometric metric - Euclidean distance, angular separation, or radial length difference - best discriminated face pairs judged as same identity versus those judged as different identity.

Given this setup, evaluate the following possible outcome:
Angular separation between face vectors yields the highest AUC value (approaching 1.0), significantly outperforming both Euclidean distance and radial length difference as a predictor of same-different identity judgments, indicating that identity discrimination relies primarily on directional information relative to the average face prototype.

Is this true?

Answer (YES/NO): NO